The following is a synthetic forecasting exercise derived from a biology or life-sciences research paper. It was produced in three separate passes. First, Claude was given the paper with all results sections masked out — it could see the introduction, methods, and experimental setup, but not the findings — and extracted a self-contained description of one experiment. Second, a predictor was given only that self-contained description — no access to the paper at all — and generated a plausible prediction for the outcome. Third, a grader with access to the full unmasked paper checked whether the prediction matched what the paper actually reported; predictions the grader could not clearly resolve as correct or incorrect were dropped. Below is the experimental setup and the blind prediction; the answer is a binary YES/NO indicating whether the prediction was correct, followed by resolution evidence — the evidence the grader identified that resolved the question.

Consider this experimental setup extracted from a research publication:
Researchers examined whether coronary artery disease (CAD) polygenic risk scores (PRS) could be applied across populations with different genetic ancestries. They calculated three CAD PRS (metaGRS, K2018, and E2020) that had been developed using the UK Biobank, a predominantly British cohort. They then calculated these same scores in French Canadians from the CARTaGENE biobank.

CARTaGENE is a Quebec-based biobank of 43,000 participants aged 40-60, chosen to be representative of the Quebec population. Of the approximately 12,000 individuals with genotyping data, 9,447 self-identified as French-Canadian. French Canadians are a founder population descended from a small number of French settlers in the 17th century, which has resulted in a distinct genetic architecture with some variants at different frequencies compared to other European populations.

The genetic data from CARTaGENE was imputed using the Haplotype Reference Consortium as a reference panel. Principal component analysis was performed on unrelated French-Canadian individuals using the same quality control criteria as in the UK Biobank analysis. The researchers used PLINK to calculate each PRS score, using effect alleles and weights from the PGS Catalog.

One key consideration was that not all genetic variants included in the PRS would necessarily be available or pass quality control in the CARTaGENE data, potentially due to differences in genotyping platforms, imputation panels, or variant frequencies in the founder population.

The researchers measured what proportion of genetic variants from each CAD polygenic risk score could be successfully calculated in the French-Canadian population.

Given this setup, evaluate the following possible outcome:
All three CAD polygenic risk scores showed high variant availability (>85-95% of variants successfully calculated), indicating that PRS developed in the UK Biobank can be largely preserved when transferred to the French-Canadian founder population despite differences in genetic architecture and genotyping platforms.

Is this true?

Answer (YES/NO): NO